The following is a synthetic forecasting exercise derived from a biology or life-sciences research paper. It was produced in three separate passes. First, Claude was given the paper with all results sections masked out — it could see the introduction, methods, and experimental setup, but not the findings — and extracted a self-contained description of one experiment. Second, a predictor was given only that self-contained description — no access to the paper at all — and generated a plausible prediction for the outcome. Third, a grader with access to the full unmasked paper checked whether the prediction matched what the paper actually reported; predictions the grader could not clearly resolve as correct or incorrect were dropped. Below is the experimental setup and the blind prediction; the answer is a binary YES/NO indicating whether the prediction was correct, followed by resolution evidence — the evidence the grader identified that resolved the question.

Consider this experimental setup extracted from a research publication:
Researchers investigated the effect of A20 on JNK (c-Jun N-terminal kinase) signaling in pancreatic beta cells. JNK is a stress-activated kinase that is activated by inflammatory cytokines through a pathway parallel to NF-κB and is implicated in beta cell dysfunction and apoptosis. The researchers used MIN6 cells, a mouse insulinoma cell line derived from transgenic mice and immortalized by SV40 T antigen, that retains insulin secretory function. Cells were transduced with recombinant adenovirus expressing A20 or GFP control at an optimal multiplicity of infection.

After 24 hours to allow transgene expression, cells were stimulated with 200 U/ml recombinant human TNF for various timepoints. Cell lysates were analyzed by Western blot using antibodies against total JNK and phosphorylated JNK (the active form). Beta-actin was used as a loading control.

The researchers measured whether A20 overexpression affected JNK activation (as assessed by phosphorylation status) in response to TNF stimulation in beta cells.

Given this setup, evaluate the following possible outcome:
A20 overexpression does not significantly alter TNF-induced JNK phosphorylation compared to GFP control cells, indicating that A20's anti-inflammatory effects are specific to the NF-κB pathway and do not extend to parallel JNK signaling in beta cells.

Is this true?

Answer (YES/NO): NO